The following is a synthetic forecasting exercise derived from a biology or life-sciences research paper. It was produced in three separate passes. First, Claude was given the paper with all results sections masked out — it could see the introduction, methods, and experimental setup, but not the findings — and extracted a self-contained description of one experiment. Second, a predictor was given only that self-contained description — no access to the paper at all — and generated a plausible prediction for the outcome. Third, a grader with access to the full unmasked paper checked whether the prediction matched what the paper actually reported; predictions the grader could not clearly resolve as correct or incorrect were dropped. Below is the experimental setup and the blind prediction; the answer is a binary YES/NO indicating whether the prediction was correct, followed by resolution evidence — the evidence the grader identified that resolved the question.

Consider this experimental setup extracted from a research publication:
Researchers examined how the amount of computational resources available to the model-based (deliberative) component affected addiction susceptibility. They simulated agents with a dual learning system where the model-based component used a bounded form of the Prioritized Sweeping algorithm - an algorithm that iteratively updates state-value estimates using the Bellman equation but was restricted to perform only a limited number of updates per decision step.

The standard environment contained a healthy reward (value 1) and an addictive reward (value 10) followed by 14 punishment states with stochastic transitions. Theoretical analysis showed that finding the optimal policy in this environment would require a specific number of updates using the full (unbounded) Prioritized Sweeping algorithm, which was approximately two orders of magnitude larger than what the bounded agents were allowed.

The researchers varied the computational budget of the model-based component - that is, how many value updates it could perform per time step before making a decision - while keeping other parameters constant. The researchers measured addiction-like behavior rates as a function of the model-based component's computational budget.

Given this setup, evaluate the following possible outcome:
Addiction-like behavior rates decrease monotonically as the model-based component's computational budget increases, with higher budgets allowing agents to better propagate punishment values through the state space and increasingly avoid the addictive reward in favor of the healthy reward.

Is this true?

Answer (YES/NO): YES